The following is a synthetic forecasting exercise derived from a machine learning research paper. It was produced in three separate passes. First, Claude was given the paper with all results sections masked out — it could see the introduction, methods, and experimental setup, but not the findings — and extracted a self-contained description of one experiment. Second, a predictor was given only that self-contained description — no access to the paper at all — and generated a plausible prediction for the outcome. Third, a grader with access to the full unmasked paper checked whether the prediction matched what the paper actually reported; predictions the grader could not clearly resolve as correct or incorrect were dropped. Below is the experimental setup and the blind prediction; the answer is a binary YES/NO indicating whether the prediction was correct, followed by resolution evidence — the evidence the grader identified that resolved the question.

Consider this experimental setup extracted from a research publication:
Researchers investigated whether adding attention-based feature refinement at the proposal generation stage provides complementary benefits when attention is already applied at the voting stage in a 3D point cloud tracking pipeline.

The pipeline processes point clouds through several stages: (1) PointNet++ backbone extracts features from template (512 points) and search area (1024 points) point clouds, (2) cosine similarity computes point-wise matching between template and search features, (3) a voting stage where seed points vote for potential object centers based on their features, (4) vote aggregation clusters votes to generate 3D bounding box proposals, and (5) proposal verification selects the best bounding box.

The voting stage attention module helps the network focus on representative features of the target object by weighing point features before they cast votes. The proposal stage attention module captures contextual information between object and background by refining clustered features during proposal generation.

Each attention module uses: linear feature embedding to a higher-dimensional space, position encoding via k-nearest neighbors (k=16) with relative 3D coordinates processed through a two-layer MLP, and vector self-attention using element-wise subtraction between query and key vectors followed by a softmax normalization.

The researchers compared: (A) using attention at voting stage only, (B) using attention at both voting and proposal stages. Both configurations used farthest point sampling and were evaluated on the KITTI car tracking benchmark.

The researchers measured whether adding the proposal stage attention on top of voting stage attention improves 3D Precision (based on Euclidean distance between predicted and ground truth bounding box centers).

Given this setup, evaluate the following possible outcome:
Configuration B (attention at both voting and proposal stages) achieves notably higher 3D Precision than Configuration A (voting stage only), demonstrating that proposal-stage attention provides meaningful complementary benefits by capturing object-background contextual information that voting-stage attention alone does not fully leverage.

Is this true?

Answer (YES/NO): YES